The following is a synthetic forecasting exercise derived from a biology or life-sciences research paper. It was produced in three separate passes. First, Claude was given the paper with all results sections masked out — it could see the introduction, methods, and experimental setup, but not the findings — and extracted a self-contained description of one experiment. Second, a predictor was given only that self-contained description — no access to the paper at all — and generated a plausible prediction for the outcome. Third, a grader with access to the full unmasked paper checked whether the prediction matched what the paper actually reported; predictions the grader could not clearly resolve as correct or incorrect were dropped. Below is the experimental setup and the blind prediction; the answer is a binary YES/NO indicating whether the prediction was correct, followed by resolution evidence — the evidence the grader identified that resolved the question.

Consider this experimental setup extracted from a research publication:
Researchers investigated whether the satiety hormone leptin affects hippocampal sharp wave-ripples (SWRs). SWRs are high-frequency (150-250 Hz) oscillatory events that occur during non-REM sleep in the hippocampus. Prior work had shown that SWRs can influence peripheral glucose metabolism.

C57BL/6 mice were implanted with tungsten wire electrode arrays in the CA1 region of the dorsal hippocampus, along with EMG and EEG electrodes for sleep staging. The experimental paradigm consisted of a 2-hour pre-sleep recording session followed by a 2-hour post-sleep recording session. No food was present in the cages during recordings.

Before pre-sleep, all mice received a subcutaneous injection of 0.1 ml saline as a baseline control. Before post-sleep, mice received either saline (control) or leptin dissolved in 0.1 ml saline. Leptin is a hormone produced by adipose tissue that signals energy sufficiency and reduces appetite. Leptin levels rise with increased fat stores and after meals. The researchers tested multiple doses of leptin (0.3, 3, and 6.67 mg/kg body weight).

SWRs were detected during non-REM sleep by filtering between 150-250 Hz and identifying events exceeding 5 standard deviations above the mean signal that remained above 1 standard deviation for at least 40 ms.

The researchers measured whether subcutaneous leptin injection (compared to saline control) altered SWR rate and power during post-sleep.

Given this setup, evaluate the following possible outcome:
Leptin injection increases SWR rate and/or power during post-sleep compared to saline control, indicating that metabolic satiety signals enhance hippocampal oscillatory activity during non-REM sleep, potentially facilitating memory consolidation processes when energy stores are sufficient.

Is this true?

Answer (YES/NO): NO